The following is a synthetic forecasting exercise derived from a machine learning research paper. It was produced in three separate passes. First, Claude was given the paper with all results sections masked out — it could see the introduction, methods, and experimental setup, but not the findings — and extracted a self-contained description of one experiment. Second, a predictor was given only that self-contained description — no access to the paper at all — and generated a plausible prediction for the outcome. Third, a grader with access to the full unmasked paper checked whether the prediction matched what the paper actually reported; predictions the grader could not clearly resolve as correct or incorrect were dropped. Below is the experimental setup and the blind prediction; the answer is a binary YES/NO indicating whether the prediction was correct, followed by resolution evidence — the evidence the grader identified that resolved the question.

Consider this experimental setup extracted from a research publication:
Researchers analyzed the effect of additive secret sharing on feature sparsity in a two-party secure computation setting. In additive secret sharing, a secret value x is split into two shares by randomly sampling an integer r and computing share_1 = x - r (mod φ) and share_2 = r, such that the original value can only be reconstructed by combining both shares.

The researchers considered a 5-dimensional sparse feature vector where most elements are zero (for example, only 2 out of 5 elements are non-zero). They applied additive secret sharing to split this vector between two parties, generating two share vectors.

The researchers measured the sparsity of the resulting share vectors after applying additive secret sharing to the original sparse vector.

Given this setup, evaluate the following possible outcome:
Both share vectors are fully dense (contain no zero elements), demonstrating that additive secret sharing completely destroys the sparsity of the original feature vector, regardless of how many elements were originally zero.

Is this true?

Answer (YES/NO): YES